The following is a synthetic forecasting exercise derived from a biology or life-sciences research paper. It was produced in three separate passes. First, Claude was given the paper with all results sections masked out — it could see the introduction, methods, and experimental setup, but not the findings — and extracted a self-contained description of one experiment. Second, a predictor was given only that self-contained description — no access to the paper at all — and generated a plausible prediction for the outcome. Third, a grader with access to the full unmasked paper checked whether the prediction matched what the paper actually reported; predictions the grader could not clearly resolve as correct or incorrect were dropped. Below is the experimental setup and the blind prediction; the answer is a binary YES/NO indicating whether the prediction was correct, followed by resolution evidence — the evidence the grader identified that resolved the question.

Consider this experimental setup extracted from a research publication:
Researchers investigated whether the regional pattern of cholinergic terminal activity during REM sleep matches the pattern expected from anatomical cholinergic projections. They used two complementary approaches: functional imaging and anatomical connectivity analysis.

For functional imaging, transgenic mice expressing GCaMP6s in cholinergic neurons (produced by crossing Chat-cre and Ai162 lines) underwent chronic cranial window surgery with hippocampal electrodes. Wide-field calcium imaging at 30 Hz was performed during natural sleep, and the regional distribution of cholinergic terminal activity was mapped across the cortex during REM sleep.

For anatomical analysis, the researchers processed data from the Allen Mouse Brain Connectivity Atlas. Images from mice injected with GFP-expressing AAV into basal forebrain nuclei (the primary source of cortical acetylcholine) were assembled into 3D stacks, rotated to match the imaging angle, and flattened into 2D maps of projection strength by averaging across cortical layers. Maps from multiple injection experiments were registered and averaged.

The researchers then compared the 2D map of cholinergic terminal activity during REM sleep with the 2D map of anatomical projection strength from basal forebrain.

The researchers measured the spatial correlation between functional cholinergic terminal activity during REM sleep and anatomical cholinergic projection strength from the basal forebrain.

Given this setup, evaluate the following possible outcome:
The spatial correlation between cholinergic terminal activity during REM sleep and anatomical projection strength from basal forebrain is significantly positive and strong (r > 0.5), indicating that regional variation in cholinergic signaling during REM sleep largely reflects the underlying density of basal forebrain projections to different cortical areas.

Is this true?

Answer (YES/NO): YES